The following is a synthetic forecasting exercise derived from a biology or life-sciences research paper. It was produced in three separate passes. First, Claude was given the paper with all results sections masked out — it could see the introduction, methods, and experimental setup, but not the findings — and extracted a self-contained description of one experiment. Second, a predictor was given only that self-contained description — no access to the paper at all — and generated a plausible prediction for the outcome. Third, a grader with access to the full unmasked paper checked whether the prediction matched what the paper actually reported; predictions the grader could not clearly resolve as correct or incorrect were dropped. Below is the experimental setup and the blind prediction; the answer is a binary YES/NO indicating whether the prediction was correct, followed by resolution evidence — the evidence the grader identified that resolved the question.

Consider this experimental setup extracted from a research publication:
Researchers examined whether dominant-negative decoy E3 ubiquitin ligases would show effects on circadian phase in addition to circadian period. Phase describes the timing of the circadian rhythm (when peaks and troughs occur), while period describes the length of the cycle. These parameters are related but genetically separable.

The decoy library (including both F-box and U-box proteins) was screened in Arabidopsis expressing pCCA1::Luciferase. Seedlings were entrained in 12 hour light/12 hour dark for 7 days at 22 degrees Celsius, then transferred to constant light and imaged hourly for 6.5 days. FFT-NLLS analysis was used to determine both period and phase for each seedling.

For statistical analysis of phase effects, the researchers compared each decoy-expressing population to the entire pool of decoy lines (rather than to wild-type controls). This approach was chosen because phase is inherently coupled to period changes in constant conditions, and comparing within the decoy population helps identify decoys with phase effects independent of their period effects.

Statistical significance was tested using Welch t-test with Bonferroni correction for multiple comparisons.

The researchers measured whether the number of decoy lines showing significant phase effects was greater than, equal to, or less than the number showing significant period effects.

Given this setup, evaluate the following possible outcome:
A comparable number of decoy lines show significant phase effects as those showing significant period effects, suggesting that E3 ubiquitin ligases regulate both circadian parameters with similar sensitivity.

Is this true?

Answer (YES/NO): YES